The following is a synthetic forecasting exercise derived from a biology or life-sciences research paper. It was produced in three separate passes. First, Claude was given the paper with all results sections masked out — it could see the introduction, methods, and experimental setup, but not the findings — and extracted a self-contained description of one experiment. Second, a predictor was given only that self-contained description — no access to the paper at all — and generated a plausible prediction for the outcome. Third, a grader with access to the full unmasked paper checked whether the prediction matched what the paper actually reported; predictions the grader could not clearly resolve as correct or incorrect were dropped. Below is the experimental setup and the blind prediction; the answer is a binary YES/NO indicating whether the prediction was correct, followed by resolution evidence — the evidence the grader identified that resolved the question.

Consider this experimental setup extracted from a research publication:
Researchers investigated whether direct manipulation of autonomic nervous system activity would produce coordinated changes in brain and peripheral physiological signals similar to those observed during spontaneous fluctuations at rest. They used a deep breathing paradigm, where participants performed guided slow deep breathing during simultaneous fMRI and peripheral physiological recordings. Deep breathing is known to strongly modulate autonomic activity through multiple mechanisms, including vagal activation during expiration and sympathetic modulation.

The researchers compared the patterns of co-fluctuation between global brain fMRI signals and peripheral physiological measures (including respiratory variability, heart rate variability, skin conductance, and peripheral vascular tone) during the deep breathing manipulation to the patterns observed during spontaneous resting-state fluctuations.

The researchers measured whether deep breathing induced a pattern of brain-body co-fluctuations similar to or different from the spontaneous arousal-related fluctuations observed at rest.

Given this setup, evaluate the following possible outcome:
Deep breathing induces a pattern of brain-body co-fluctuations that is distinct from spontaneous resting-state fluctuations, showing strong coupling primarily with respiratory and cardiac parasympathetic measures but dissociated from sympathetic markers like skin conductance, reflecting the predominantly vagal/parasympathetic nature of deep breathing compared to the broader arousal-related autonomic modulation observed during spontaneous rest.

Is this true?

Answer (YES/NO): NO